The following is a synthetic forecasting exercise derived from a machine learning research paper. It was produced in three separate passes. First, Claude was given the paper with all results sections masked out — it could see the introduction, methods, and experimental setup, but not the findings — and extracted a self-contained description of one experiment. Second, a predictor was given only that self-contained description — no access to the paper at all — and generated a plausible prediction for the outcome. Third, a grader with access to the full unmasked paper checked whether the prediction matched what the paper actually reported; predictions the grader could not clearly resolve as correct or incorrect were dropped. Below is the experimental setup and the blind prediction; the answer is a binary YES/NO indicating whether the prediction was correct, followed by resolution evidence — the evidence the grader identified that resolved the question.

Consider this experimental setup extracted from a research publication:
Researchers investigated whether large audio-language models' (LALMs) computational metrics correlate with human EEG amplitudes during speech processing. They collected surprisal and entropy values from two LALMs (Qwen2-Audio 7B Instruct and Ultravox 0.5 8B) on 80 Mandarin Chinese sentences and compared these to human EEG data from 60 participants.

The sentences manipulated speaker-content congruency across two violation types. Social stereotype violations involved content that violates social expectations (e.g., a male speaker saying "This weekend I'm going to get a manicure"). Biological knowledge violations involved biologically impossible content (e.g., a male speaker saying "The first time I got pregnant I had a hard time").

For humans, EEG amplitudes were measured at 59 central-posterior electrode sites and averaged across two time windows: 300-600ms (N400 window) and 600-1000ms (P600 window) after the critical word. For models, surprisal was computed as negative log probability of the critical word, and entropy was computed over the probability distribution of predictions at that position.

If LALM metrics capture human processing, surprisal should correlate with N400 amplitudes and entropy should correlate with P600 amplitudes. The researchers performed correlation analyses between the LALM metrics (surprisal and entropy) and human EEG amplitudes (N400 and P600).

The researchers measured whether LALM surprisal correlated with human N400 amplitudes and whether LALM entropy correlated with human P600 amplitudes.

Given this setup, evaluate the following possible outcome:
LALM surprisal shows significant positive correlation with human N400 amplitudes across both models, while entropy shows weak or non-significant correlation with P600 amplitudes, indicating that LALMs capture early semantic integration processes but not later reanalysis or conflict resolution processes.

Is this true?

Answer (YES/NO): NO